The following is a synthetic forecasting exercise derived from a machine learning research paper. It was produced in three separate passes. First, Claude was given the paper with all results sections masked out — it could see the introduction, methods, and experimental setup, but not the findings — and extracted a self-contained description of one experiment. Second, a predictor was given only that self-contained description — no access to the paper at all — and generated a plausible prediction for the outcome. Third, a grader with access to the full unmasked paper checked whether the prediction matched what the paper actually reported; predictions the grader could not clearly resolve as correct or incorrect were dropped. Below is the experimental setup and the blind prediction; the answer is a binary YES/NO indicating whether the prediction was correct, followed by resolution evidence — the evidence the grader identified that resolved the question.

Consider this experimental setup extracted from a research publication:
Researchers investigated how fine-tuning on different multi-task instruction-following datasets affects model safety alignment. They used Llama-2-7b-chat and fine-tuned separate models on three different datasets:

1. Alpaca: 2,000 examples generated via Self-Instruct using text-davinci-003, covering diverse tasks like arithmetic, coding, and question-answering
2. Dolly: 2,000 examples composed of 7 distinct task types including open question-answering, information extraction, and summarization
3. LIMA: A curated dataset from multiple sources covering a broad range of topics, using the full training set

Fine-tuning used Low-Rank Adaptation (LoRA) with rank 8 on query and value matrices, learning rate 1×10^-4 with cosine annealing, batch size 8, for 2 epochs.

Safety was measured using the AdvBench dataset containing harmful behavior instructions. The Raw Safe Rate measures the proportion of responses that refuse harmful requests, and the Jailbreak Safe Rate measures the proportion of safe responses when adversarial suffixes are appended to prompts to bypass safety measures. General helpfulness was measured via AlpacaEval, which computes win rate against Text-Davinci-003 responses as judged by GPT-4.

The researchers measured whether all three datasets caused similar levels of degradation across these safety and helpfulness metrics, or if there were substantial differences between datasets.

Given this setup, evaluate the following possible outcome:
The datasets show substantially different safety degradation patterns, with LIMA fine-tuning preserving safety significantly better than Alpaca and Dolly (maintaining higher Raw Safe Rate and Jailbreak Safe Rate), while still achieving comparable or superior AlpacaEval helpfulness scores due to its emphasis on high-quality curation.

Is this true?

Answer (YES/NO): NO